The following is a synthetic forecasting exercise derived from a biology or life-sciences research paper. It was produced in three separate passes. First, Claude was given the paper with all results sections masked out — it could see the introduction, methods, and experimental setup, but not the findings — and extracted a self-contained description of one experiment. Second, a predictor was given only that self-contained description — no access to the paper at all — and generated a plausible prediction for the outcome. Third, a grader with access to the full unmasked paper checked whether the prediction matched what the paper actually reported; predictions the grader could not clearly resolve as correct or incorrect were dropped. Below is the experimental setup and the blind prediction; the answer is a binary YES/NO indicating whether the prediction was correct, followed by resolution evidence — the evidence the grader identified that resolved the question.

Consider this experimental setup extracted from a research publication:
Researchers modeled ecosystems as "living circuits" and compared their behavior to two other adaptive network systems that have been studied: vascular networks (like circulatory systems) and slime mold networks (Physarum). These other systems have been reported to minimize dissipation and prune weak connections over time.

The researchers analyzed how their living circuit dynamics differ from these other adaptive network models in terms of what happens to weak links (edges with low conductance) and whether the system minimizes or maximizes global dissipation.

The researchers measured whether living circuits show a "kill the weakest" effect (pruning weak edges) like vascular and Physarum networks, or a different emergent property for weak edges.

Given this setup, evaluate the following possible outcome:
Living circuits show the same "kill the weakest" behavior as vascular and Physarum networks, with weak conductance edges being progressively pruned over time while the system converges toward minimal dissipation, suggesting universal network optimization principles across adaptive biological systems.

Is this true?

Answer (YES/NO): NO